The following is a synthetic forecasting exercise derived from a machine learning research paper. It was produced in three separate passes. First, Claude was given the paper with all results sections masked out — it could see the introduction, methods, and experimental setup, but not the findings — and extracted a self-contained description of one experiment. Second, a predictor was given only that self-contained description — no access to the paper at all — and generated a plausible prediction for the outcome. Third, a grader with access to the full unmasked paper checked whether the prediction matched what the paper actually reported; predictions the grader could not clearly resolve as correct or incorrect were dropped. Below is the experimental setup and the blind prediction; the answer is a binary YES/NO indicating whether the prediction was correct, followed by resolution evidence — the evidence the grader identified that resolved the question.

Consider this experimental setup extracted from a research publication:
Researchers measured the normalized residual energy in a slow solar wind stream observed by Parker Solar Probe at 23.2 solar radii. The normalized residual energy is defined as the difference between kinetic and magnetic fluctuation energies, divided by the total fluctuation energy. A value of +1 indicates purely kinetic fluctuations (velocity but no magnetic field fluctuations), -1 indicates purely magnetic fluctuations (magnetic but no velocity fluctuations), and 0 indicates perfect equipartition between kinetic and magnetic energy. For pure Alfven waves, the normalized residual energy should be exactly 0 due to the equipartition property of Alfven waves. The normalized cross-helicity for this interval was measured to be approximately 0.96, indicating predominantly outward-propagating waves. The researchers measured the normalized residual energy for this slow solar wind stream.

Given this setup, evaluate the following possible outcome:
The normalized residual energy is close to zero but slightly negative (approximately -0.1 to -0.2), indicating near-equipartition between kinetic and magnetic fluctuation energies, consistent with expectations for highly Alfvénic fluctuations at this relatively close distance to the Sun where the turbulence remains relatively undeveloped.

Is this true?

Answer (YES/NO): NO